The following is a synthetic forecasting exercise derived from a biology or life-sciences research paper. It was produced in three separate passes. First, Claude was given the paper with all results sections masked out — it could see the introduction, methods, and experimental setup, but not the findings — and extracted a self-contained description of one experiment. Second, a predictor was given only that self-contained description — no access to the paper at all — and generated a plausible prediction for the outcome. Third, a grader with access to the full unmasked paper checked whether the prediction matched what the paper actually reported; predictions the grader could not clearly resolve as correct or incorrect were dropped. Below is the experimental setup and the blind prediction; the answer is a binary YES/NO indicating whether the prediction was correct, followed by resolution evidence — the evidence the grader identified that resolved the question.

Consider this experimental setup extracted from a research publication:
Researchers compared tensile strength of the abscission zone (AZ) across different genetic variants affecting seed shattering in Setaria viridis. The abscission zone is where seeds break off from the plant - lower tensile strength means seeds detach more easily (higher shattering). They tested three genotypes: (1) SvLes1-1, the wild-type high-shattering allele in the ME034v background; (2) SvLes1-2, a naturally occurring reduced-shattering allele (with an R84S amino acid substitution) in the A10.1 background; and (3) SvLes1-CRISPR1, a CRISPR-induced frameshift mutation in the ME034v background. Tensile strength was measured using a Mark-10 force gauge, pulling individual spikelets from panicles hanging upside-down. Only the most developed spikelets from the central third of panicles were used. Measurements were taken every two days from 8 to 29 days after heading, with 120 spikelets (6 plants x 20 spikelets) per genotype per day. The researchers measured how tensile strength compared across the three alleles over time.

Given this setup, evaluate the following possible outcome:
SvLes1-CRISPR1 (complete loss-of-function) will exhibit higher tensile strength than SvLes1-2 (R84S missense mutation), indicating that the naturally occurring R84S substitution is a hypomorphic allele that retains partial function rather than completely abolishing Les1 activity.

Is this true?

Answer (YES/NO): YES